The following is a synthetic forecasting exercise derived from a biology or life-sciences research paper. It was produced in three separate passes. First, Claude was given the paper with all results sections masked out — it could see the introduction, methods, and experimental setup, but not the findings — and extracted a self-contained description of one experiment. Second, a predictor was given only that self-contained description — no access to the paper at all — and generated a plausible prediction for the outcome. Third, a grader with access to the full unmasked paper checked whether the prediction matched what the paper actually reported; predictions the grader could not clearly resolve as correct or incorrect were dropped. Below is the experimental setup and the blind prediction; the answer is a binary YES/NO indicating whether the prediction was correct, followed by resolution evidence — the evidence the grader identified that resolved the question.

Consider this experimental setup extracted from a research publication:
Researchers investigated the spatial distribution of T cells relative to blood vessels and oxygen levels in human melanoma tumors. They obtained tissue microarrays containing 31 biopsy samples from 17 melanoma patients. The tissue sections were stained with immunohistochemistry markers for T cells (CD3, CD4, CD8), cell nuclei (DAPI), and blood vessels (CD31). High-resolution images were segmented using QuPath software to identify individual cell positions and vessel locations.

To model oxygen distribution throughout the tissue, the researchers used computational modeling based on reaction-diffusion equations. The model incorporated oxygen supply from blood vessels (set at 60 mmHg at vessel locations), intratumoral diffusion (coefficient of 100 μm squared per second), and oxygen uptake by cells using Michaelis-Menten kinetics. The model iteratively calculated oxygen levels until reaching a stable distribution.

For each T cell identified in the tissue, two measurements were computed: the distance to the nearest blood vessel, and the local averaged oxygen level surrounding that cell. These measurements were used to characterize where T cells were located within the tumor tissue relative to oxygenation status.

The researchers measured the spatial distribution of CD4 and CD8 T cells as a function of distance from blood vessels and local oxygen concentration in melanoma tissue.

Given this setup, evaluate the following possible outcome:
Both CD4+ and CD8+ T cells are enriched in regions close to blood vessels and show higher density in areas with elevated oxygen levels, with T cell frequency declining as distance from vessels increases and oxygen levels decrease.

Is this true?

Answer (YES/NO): YES